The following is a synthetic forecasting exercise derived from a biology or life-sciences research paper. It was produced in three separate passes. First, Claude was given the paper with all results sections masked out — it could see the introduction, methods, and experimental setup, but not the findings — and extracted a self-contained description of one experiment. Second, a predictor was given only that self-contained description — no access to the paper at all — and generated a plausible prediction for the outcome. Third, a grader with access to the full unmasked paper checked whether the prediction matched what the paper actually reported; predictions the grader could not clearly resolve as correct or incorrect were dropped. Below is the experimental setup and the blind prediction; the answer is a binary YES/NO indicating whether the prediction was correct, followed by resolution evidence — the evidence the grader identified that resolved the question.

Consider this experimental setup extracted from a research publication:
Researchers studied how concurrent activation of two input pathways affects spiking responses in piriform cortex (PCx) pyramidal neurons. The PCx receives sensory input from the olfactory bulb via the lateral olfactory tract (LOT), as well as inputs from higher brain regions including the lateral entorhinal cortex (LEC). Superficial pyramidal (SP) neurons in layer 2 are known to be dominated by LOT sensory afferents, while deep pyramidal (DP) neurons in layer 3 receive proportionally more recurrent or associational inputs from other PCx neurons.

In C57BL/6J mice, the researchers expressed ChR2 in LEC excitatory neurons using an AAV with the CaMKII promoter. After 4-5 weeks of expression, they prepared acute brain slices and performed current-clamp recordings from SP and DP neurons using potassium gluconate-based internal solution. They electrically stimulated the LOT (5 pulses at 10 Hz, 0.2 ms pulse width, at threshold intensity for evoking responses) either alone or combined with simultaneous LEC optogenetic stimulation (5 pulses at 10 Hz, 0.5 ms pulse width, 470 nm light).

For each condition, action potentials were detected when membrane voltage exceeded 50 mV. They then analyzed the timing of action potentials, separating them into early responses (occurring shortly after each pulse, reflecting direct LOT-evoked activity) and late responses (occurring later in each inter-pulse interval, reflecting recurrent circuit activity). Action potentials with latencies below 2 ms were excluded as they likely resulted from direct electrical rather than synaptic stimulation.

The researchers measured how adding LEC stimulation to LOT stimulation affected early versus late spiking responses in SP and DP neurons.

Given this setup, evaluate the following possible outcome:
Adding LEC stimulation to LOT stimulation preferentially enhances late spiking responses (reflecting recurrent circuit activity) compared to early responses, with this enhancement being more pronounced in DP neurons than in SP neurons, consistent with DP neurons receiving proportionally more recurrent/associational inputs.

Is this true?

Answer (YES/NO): NO